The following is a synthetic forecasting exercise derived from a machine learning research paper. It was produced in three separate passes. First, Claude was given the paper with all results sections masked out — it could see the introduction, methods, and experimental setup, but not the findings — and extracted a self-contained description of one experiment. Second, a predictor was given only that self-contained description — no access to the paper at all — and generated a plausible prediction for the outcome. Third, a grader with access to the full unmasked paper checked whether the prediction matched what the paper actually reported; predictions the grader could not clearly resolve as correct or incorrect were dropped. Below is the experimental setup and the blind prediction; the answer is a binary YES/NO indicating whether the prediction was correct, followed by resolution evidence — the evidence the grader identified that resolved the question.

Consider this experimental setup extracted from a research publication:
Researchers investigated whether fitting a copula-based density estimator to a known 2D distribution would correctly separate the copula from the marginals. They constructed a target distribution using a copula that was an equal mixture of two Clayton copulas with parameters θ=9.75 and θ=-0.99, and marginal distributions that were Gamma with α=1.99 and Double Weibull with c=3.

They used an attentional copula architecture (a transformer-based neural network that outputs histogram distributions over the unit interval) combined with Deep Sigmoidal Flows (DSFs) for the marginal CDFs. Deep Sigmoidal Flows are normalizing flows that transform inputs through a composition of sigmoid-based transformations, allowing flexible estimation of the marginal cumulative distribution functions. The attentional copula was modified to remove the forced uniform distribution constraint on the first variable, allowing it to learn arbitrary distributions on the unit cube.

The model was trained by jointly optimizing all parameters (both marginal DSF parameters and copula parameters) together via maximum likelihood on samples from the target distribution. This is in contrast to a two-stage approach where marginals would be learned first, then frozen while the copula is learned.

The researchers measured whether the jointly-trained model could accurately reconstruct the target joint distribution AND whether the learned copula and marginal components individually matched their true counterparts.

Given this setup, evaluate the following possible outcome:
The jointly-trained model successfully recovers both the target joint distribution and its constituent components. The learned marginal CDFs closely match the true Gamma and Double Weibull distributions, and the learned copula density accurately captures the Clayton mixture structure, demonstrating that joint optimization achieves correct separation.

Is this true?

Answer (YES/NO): NO